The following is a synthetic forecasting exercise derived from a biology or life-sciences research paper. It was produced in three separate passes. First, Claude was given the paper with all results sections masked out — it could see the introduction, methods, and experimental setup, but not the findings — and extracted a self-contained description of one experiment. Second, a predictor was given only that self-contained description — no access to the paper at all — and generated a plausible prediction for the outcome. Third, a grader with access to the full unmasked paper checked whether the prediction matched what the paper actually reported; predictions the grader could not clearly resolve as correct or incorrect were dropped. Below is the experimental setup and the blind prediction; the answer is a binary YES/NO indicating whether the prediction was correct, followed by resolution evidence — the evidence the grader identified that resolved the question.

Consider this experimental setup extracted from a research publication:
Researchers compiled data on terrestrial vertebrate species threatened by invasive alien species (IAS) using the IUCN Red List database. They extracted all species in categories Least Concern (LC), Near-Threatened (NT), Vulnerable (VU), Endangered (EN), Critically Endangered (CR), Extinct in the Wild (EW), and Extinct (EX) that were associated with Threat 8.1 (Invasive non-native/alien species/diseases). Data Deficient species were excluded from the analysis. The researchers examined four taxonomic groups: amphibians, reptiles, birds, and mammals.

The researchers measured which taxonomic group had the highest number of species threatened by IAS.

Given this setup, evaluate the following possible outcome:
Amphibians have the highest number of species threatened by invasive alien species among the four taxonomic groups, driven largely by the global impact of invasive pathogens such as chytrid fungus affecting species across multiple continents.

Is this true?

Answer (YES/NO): YES